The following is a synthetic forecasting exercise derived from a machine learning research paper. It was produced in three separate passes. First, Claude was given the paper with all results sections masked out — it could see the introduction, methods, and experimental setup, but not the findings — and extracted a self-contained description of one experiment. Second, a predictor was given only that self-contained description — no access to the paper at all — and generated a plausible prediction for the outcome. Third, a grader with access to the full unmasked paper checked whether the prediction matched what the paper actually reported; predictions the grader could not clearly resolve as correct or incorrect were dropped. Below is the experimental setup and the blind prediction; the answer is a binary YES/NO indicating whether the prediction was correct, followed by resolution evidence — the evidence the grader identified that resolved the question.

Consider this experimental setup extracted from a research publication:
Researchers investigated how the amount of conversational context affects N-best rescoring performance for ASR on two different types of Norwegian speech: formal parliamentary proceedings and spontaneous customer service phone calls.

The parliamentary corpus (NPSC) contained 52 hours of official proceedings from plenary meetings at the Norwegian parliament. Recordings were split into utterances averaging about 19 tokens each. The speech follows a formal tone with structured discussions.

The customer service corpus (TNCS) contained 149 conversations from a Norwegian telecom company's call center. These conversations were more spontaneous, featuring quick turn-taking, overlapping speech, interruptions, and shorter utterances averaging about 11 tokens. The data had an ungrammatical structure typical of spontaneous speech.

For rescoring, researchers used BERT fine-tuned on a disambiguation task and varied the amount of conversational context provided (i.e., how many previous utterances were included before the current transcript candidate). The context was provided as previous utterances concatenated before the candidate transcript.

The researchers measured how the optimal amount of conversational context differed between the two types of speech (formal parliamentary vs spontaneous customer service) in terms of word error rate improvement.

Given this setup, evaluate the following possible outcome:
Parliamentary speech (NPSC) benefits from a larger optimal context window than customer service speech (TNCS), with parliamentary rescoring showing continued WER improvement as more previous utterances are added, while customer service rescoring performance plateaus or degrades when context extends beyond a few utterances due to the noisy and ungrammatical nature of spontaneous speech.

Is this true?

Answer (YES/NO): YES